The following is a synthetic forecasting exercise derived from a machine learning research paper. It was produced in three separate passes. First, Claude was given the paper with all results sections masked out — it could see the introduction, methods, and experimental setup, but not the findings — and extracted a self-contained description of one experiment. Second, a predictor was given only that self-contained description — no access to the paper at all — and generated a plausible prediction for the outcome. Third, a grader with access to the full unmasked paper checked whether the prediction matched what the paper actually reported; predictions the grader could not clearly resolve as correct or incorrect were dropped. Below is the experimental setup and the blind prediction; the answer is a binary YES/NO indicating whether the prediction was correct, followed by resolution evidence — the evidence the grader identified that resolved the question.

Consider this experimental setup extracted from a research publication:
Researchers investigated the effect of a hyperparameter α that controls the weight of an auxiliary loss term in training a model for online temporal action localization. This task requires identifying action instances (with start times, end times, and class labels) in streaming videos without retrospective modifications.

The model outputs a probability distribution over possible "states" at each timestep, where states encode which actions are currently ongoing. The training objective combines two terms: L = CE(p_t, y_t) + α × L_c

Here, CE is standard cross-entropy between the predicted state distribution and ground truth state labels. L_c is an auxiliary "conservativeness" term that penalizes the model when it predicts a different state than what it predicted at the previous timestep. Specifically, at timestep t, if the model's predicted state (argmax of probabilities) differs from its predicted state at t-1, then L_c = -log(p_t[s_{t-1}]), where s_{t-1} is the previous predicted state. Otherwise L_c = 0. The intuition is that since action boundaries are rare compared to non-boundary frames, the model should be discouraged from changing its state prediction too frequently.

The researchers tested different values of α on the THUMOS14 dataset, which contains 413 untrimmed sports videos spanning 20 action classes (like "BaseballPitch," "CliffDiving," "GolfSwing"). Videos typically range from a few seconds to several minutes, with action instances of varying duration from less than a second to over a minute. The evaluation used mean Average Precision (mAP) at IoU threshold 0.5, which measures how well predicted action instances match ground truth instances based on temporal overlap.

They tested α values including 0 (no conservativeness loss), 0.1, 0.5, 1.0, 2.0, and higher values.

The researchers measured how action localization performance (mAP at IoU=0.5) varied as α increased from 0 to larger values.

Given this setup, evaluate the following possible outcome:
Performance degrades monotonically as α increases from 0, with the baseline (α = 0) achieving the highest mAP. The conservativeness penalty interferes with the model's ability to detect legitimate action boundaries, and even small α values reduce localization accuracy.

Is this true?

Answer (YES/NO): NO